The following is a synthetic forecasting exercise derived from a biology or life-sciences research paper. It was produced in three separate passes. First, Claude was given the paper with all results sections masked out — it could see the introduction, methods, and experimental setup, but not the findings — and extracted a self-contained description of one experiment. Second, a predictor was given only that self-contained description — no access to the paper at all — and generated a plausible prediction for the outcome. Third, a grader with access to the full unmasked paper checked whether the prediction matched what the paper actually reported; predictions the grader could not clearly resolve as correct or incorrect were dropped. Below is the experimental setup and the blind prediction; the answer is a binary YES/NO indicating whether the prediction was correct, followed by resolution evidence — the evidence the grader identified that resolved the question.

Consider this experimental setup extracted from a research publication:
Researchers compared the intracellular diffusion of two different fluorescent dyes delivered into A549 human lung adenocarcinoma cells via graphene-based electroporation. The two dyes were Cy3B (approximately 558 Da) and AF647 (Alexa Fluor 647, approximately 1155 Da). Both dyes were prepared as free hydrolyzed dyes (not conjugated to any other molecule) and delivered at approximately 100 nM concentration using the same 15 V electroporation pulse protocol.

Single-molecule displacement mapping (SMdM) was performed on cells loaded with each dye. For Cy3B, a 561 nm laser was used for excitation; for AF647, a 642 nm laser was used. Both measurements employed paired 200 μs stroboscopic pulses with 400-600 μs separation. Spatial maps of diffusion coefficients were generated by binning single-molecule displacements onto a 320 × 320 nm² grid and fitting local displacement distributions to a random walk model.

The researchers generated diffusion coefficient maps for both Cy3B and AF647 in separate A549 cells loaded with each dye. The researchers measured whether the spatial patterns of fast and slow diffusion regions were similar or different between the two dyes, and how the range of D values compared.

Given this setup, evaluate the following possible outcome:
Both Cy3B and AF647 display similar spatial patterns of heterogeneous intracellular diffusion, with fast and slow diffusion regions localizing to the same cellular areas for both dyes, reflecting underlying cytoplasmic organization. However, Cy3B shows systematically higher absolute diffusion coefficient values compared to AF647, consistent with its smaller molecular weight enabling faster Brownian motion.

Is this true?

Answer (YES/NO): NO